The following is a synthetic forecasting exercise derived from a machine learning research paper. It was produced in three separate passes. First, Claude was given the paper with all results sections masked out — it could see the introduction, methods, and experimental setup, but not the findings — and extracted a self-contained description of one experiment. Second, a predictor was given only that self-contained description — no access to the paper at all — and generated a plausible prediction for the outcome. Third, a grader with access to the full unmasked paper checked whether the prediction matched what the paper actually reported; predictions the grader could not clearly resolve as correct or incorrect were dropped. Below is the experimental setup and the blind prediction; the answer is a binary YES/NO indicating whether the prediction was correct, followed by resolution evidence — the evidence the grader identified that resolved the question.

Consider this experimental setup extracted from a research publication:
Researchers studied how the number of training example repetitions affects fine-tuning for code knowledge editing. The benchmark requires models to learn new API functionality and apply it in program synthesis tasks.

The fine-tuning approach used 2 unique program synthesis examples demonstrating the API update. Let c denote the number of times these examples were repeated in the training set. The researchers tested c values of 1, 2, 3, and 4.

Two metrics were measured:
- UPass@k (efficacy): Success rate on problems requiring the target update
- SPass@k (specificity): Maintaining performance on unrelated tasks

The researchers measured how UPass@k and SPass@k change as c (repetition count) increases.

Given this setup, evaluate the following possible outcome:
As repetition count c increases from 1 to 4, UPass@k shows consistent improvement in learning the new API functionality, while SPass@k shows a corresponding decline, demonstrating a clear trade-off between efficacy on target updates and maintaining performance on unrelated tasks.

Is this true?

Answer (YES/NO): NO